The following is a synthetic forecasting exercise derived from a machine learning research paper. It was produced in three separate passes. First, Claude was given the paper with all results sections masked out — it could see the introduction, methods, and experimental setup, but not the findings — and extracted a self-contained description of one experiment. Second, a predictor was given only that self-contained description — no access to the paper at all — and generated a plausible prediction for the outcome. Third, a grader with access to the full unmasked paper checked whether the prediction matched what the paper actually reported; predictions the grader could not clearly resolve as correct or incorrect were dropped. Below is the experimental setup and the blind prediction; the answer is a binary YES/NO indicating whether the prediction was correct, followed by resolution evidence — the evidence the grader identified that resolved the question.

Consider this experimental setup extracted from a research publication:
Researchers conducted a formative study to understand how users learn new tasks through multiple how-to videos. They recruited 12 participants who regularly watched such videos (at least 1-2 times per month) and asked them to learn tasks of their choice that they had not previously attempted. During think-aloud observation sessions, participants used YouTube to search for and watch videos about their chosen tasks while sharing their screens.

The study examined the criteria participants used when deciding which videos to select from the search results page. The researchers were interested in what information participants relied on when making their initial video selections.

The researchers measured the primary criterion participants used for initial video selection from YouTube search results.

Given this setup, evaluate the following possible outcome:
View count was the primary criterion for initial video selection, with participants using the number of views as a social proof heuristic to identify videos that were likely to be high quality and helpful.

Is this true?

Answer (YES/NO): NO